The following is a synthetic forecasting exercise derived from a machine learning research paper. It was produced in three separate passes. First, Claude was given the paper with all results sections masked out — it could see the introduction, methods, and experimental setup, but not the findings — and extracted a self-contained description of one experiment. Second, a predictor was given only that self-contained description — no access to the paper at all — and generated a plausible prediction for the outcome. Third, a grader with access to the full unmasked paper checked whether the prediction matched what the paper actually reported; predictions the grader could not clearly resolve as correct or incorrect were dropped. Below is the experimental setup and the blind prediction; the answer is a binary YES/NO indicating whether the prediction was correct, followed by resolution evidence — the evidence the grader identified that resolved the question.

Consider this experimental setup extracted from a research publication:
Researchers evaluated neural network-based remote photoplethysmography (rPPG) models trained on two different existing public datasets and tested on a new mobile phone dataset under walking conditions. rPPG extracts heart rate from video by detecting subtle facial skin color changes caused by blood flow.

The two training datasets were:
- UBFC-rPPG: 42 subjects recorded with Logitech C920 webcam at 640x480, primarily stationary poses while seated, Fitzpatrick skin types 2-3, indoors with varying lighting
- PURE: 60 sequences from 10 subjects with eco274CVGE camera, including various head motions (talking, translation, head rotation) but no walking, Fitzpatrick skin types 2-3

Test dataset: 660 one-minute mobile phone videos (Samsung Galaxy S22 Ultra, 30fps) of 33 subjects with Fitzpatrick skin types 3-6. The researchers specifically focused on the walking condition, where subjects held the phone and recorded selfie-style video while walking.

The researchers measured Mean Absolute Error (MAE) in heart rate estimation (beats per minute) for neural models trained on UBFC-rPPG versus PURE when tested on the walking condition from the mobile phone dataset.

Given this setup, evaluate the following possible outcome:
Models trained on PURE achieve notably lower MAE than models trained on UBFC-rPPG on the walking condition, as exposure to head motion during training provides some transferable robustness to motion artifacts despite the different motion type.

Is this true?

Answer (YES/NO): NO